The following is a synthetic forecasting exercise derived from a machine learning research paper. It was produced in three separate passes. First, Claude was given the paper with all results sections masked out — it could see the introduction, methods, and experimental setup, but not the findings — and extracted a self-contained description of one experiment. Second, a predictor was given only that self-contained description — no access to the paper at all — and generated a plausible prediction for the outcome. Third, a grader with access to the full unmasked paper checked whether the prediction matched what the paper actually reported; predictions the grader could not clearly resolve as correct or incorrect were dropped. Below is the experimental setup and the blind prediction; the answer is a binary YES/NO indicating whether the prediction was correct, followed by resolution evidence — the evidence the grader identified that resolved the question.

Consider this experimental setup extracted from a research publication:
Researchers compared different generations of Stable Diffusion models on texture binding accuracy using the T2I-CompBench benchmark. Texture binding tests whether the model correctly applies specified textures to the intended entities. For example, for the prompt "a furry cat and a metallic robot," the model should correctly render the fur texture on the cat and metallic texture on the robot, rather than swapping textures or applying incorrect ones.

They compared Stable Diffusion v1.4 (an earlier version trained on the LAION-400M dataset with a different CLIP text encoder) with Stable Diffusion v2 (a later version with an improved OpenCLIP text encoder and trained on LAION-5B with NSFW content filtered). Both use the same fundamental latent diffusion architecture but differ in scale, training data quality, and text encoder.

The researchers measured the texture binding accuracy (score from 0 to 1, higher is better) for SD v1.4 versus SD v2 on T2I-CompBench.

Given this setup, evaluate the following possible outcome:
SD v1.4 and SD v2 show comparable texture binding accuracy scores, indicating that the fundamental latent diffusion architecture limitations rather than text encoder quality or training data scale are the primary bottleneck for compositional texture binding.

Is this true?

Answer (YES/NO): NO